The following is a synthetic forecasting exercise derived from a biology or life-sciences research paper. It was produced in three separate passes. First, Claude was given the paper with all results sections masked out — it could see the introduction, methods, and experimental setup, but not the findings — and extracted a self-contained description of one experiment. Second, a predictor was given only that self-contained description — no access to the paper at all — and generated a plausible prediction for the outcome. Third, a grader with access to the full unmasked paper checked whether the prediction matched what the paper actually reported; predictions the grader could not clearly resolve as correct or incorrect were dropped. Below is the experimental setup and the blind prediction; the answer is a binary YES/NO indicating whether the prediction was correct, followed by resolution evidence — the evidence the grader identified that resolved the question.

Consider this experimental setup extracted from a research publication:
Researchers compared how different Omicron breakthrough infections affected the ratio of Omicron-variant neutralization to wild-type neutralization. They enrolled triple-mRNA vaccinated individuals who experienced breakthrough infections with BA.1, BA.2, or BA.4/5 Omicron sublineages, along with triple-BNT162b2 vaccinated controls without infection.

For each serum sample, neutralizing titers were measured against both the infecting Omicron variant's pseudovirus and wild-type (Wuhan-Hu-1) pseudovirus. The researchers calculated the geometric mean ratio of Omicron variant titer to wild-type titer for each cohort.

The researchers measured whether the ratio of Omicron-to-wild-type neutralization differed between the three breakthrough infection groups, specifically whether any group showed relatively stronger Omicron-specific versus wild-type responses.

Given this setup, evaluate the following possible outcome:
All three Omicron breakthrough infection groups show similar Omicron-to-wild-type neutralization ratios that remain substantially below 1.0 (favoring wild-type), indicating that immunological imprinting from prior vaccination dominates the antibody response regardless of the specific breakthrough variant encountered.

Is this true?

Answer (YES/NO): NO